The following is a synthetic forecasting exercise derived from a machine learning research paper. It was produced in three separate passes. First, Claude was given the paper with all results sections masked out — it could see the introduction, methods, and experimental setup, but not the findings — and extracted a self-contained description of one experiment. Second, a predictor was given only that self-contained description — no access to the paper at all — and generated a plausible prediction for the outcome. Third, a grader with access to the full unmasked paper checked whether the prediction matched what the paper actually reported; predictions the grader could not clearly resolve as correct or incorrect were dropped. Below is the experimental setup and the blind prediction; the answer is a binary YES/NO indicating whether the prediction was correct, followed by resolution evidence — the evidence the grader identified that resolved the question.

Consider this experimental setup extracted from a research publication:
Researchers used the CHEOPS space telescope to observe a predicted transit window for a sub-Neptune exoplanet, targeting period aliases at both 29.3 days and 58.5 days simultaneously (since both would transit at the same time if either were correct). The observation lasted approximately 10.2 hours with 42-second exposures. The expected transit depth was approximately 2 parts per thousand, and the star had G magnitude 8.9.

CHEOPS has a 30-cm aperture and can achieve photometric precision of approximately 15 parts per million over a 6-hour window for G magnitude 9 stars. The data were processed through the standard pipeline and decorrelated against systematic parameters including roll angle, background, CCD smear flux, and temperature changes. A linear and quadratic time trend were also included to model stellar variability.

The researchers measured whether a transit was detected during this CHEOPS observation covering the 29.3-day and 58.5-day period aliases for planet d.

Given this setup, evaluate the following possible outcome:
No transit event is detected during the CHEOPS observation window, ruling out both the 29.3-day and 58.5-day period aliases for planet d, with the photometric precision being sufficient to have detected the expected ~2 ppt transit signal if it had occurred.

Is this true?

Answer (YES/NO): YES